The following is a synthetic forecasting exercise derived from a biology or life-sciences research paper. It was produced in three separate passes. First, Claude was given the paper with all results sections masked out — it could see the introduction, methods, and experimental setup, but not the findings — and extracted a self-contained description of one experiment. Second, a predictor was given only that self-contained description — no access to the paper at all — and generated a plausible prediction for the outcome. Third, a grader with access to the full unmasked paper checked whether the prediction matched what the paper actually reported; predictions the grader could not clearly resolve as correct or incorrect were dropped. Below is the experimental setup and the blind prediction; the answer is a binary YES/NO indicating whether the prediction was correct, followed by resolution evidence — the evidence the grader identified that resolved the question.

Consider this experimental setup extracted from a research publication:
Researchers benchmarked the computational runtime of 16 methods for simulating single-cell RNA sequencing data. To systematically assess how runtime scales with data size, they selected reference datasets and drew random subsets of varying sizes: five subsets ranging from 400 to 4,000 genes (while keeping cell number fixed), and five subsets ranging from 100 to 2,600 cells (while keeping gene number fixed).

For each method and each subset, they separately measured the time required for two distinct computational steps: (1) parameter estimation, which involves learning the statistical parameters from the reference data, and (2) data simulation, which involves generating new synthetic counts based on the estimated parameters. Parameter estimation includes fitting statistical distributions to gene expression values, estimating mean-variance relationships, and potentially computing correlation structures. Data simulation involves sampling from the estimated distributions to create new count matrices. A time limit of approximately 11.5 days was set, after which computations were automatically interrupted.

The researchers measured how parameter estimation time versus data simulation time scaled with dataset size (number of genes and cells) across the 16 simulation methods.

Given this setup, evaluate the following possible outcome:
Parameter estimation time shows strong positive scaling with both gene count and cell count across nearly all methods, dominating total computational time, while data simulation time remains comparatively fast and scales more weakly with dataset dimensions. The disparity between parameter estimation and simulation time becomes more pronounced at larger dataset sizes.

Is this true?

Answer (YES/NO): NO